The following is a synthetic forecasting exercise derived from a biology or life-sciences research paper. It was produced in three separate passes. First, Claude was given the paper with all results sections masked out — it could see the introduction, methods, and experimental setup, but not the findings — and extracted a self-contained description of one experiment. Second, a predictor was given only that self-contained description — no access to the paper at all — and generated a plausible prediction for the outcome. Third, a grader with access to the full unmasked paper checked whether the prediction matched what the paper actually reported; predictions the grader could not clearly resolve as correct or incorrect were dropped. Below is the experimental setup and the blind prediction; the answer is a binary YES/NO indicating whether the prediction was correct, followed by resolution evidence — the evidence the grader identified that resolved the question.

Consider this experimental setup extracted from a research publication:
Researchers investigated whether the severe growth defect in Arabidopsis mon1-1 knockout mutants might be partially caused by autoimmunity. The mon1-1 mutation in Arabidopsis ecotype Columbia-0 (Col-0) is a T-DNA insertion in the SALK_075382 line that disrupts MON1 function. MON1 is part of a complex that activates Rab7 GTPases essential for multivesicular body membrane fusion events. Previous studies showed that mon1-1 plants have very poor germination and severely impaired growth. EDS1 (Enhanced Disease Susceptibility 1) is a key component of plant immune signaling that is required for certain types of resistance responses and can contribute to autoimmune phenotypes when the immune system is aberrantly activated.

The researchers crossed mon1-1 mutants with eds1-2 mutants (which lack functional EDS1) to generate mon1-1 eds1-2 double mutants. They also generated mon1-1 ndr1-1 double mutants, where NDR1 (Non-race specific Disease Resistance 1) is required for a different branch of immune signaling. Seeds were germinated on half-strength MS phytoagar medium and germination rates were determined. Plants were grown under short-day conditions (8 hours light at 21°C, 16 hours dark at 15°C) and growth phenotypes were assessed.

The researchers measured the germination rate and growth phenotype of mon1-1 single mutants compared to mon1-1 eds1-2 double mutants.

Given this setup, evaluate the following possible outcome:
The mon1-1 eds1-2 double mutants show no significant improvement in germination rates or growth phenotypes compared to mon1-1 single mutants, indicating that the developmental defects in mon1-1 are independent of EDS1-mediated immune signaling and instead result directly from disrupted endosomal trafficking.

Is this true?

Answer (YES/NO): NO